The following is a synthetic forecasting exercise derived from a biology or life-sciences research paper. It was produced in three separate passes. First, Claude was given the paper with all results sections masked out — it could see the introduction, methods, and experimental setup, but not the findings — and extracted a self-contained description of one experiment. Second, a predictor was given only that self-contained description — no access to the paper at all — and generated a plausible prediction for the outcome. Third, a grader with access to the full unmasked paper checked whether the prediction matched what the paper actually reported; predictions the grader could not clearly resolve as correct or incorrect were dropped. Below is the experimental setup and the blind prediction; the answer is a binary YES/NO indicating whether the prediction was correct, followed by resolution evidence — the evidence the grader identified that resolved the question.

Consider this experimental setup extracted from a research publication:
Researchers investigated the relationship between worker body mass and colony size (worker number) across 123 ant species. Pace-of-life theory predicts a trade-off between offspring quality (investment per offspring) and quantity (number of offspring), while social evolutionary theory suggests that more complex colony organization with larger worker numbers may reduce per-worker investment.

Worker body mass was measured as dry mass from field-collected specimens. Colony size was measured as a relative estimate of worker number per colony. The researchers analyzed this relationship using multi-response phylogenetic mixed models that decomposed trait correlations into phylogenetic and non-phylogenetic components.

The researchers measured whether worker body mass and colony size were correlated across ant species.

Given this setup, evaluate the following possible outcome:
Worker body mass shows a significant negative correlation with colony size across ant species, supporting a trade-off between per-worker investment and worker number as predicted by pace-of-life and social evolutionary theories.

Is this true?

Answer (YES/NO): YES